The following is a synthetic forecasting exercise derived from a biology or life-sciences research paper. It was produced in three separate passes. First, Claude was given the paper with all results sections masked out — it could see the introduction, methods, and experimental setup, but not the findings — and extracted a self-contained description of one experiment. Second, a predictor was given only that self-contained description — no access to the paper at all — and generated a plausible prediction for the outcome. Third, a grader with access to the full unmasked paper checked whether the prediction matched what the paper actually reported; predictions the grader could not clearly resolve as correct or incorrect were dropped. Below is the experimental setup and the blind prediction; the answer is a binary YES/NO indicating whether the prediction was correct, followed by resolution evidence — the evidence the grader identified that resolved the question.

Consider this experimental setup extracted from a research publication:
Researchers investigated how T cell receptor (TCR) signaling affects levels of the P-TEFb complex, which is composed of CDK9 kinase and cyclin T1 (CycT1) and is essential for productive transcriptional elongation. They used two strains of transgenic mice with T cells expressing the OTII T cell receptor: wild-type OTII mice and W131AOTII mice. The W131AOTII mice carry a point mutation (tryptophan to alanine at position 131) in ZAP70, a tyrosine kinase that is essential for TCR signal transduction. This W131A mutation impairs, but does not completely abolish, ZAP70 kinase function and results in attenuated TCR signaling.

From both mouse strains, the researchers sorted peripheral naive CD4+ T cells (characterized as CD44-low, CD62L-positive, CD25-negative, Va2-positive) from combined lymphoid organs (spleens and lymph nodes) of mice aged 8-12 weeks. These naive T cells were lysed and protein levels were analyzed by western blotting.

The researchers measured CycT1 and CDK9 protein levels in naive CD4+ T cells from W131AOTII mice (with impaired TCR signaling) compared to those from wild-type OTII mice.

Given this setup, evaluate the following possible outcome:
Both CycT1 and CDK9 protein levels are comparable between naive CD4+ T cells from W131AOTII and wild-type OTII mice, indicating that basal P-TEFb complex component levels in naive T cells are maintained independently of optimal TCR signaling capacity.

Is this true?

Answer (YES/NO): NO